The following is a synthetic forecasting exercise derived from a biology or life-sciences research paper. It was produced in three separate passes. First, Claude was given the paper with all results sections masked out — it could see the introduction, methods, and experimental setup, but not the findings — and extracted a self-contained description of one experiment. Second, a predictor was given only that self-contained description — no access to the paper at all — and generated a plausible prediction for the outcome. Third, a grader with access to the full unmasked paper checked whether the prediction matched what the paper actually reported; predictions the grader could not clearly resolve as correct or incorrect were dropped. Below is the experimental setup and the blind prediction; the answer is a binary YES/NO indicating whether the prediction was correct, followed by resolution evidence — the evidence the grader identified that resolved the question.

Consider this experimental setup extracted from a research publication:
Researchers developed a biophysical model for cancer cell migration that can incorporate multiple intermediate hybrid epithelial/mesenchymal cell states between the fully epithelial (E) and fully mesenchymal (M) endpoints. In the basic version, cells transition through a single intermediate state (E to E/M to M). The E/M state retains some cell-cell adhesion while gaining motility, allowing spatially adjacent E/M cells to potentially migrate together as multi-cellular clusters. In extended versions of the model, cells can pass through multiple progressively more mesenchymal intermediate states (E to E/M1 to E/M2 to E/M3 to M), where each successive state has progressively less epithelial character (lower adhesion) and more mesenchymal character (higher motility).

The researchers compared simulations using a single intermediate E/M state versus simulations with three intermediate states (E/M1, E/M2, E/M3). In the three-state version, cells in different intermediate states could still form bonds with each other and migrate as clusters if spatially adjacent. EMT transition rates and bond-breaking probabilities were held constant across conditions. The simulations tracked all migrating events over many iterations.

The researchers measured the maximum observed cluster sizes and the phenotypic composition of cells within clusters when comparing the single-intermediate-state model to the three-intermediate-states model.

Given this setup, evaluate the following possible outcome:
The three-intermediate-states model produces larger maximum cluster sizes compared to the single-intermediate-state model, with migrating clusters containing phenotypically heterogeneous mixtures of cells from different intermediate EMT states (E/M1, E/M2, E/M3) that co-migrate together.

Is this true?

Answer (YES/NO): YES